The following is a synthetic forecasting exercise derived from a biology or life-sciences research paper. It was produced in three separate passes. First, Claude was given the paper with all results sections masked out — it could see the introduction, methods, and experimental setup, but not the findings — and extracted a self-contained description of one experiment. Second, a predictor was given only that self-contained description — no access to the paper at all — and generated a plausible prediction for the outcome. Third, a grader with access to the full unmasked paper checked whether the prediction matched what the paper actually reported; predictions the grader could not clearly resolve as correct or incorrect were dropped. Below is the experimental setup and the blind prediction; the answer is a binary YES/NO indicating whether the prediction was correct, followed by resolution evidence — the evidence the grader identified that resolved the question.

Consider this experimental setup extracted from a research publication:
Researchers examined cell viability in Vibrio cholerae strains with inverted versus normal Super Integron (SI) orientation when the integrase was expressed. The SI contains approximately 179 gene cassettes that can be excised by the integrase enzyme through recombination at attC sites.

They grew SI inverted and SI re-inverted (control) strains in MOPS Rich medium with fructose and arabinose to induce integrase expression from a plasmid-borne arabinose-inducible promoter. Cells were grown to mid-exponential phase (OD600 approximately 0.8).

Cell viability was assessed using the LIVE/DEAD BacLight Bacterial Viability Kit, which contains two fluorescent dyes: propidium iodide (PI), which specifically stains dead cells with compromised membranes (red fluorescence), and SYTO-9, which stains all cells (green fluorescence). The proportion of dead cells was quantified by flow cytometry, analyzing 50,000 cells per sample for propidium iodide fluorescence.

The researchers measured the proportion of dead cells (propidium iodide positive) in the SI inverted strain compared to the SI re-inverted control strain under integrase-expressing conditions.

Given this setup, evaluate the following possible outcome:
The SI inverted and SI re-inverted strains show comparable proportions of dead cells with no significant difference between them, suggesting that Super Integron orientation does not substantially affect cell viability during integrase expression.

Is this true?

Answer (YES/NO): NO